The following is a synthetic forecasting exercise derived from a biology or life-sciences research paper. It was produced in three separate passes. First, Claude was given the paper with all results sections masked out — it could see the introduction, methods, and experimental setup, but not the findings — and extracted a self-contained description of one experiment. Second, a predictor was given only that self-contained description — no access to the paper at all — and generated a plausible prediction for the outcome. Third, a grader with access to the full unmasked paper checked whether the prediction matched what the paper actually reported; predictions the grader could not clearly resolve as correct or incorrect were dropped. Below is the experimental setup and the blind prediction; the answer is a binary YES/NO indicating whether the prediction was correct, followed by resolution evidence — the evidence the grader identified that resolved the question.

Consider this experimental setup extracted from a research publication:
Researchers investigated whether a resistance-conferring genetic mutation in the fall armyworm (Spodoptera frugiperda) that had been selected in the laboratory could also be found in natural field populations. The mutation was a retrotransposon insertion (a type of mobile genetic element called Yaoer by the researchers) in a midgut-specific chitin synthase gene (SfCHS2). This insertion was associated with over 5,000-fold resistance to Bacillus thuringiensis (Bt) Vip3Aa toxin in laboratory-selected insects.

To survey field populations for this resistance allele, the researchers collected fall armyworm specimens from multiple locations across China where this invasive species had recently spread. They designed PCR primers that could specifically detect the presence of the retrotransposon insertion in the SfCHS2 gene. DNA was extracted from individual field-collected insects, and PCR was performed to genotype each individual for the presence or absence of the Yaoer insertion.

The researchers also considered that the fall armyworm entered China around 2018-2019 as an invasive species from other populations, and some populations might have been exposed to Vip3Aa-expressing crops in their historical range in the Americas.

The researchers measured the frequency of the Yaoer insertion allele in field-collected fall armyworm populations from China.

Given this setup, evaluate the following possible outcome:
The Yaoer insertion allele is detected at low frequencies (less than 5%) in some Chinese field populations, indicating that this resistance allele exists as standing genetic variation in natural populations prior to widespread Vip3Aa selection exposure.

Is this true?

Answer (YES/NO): YES